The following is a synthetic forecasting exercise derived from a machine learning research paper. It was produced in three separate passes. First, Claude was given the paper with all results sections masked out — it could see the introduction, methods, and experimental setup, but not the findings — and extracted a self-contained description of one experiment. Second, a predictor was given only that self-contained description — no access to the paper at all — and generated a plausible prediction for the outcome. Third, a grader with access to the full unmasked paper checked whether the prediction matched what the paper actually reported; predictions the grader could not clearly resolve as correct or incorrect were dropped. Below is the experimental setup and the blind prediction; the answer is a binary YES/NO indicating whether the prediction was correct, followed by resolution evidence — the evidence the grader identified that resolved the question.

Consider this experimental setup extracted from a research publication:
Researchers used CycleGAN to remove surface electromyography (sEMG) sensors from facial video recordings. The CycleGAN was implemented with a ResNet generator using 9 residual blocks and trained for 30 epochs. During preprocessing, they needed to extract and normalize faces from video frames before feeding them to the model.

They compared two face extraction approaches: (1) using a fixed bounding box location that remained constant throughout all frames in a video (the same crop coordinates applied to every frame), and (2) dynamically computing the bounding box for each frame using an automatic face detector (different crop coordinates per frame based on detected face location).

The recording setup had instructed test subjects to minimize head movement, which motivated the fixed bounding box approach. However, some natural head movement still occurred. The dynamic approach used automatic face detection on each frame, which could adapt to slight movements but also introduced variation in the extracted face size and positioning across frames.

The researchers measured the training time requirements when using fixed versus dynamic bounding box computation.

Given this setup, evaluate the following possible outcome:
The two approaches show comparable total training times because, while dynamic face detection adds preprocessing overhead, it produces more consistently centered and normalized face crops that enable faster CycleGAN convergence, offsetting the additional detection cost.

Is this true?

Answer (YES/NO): NO